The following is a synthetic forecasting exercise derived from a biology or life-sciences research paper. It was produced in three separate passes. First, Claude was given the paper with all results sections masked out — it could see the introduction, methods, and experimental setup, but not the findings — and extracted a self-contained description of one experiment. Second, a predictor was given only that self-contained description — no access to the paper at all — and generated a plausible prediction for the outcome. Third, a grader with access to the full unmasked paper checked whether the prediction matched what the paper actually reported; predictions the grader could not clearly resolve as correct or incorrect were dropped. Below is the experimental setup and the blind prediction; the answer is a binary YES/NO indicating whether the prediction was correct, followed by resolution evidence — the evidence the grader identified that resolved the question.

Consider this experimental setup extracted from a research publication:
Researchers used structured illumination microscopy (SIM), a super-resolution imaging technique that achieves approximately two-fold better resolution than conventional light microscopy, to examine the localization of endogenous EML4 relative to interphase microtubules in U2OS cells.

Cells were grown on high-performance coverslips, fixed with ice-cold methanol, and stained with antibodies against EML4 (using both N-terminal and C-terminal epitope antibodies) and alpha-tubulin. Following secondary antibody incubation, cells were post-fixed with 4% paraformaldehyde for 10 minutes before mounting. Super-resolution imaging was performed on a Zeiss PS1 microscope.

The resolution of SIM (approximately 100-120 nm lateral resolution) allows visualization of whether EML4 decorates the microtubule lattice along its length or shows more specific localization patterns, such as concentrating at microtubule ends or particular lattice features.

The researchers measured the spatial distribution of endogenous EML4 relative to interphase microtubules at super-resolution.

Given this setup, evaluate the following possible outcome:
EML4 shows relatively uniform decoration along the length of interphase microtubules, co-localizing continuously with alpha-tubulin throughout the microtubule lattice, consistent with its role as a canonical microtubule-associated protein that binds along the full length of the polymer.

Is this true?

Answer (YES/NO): NO